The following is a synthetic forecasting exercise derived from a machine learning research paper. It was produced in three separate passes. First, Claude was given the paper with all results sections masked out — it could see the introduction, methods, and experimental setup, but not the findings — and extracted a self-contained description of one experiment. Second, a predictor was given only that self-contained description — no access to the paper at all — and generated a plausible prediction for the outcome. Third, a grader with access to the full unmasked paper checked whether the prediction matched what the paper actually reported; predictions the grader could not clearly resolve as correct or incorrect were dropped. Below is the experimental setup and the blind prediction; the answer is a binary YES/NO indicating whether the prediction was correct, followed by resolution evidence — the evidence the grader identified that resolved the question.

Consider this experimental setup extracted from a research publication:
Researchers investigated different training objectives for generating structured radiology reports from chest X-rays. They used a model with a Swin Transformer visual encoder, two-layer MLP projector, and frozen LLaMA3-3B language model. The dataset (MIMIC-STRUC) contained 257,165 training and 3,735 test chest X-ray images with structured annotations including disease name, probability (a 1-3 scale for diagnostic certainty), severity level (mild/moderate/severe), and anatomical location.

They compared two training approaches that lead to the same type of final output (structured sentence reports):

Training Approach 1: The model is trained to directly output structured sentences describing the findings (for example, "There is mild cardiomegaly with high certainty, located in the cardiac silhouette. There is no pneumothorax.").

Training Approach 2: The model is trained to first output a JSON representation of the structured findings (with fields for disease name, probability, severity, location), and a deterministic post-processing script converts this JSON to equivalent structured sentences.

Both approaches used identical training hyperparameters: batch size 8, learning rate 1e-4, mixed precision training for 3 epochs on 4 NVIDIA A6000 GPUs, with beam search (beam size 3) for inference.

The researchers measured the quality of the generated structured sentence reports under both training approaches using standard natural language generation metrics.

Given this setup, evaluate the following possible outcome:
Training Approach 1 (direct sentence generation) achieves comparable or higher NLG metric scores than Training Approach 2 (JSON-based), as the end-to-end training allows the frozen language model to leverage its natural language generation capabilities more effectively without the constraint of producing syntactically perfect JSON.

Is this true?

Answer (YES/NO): NO